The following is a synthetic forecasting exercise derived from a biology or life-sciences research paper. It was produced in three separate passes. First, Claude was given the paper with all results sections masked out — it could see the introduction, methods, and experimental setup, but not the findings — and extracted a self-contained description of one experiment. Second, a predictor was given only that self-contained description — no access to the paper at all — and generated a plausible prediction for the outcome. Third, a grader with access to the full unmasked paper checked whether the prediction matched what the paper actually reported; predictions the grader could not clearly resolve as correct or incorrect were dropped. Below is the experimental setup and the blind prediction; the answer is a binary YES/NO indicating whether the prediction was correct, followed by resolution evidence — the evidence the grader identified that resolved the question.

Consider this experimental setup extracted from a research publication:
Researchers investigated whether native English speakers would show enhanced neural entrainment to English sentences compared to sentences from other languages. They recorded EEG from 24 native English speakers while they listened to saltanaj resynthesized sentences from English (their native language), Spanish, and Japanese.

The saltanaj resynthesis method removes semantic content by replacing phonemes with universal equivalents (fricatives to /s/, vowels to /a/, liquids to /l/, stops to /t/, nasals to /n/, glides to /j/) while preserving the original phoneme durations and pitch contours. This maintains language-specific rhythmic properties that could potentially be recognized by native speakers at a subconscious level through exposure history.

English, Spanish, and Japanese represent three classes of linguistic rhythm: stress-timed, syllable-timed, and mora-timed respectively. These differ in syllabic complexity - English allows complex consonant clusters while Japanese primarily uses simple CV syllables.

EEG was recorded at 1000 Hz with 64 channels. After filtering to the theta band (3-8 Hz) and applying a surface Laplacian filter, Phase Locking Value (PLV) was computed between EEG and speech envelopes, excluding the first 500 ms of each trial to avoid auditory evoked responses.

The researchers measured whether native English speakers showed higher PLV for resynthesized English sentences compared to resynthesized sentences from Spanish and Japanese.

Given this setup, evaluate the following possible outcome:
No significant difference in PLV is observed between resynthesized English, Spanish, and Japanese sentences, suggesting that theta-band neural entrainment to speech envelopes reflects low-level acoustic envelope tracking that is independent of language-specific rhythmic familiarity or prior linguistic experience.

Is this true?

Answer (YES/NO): NO